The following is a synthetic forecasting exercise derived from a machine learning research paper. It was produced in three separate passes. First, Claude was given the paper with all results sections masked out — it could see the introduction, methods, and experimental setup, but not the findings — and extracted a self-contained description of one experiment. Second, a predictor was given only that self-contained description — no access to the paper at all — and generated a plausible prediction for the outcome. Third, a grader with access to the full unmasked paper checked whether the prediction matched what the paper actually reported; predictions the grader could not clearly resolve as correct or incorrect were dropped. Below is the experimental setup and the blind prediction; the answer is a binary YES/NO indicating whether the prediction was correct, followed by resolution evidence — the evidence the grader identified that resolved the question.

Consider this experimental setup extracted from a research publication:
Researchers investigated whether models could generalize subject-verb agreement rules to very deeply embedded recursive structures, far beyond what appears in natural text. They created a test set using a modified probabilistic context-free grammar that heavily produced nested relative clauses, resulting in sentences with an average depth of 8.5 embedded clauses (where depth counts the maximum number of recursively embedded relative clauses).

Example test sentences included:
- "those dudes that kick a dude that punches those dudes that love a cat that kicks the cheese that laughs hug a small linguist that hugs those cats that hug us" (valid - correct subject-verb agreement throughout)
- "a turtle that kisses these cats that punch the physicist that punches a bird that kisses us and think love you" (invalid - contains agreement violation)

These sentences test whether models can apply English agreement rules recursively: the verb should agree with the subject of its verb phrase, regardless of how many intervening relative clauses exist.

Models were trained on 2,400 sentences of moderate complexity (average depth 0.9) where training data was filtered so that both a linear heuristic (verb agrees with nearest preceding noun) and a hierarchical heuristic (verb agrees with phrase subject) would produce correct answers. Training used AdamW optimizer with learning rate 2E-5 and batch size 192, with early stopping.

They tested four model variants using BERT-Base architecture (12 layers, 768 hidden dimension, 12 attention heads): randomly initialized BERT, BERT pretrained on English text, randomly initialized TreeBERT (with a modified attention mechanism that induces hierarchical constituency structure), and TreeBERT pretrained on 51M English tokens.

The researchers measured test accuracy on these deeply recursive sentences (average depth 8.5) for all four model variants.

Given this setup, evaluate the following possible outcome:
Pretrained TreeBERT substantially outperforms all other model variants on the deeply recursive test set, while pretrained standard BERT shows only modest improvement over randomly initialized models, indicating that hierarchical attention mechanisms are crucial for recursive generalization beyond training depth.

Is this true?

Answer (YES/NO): NO